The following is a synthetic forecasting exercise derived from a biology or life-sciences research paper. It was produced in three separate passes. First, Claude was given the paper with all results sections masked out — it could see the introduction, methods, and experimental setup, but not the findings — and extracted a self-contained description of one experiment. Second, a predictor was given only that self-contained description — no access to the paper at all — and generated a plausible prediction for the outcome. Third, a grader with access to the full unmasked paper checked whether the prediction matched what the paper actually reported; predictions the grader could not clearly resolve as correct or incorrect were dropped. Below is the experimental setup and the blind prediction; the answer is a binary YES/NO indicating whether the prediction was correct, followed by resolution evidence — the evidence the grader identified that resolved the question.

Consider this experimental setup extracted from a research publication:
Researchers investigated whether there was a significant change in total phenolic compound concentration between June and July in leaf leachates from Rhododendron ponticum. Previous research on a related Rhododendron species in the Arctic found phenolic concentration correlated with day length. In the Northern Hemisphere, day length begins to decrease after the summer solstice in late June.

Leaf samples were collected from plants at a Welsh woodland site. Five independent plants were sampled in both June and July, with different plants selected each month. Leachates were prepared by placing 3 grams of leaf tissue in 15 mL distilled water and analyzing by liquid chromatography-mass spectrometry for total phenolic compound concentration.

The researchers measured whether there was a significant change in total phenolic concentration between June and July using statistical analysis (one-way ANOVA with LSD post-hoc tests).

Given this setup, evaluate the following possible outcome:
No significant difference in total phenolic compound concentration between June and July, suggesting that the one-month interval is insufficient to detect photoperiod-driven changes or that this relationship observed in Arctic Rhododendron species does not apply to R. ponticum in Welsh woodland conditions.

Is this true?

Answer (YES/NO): NO